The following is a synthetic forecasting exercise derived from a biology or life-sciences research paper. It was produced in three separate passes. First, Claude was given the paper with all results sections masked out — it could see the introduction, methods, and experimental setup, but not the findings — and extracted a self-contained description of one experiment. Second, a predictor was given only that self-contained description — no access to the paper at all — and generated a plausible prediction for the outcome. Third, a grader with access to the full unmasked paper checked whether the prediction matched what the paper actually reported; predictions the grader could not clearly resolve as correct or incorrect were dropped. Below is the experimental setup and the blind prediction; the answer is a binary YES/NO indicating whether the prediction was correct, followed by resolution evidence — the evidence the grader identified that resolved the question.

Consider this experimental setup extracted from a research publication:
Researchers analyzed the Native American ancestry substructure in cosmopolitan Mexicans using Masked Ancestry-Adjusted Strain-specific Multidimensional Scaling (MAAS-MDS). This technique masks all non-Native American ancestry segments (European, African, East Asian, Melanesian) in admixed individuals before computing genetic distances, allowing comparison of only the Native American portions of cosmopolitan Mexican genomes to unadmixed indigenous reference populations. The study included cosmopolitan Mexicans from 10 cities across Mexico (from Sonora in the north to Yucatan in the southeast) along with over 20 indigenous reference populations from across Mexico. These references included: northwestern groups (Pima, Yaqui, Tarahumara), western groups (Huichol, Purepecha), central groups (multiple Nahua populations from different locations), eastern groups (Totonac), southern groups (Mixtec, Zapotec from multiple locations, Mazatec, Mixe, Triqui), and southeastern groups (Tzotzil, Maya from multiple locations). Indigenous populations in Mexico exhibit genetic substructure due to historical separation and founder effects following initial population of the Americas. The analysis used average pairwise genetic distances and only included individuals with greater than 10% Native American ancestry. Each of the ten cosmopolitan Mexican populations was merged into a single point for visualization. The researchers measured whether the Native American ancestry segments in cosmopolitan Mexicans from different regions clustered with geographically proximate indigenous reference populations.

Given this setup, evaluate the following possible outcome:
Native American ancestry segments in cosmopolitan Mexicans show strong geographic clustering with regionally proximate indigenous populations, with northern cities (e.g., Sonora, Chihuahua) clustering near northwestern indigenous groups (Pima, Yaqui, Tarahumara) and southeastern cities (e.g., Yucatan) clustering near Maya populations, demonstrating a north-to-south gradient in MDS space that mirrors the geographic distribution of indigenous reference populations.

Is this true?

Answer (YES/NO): NO